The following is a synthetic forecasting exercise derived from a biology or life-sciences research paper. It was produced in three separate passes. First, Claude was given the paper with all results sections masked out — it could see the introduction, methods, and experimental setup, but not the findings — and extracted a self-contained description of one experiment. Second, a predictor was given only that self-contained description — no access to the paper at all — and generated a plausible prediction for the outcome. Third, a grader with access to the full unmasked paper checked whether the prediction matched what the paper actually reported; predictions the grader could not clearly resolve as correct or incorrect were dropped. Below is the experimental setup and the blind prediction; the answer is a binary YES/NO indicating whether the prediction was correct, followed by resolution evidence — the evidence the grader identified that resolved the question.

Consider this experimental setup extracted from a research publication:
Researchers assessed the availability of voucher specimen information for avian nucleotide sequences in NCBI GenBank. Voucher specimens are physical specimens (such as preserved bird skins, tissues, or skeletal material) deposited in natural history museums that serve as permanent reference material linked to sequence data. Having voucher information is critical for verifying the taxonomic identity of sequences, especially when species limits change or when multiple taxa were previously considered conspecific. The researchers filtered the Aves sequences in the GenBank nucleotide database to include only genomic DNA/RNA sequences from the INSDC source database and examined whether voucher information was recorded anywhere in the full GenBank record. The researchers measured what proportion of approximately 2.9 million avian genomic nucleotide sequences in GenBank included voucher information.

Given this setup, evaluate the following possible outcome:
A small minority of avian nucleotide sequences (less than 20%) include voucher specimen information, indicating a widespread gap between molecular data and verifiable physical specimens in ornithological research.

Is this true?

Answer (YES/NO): YES